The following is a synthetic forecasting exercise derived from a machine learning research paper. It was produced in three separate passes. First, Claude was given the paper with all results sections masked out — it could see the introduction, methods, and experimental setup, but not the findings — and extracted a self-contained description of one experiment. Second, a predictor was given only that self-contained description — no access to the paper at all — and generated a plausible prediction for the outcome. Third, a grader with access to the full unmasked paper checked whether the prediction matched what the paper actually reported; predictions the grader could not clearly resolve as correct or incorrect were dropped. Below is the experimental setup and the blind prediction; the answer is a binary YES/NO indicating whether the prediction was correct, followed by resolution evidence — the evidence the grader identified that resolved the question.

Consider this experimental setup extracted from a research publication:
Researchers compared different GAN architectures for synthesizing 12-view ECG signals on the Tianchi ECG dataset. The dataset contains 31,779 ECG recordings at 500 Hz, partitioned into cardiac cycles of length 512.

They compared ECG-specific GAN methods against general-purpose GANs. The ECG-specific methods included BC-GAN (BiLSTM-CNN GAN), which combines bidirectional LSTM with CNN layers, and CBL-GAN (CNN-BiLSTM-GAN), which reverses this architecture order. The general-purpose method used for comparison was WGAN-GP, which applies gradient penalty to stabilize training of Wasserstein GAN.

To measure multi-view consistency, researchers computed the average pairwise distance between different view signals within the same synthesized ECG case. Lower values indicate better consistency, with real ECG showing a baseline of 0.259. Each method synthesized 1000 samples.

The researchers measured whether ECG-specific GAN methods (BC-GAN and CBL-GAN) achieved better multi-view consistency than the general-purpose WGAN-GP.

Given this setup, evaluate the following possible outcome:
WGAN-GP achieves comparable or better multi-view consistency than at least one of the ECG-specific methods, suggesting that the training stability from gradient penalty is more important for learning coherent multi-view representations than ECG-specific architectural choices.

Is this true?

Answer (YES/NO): YES